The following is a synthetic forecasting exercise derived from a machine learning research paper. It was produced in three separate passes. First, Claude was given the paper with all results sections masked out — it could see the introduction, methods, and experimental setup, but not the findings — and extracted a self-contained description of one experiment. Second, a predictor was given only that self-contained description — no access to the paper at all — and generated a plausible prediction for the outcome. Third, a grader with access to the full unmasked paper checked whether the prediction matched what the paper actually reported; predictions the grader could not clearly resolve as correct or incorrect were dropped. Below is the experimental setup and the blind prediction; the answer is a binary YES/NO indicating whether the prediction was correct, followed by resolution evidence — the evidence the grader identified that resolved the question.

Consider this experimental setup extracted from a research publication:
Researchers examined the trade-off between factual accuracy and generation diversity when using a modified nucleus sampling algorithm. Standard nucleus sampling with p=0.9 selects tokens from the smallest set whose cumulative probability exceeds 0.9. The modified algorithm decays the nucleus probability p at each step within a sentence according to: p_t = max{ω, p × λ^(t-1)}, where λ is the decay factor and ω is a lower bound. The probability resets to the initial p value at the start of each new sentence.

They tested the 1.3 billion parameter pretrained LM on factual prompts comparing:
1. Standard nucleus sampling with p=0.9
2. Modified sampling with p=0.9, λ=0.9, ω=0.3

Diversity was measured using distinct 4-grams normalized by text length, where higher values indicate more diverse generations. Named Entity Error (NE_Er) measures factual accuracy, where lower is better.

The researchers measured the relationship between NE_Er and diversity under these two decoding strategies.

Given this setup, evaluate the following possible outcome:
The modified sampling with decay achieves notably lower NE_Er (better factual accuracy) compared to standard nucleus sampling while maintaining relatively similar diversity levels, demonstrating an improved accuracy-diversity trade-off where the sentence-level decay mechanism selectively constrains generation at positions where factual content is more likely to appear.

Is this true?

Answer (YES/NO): NO